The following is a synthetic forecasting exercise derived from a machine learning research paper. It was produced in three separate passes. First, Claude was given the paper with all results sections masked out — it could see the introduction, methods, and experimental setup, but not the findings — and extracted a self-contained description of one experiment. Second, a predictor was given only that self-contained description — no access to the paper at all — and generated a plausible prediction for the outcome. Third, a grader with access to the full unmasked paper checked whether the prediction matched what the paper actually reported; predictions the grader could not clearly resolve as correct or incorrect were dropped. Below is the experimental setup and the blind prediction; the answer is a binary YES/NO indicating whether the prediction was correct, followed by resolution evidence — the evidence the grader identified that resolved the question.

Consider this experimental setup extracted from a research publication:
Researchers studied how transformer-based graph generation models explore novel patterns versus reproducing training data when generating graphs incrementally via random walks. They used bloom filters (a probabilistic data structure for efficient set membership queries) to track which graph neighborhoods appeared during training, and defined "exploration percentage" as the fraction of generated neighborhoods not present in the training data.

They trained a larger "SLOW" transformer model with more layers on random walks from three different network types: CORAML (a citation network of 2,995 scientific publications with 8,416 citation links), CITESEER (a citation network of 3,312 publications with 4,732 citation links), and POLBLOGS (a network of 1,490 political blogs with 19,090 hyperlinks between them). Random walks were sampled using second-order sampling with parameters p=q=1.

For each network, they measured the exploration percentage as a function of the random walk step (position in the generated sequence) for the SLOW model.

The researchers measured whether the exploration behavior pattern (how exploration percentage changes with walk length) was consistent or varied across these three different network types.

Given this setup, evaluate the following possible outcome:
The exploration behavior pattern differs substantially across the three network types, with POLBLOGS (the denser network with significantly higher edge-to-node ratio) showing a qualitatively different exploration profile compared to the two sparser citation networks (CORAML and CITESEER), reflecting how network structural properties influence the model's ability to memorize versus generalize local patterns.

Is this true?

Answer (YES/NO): NO